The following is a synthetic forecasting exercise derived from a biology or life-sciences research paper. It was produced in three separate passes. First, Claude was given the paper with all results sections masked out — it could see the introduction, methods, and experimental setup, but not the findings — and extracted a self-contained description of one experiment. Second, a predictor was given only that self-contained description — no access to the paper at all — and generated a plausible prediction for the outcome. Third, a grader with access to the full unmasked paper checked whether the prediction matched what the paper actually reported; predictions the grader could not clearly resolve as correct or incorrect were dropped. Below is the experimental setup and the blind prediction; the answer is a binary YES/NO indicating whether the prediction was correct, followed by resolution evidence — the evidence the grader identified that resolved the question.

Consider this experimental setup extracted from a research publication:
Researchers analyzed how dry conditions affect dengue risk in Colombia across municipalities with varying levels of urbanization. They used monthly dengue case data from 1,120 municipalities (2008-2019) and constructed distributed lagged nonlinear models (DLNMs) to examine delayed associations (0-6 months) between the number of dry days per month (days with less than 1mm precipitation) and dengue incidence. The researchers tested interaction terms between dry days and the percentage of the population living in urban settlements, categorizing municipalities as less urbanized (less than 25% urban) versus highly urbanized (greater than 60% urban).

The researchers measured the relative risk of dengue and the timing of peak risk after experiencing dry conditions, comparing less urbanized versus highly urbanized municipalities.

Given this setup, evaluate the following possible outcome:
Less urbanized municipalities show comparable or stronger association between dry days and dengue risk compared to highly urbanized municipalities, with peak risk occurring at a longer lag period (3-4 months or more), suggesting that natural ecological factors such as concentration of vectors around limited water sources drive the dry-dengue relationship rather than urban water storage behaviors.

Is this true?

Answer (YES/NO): NO